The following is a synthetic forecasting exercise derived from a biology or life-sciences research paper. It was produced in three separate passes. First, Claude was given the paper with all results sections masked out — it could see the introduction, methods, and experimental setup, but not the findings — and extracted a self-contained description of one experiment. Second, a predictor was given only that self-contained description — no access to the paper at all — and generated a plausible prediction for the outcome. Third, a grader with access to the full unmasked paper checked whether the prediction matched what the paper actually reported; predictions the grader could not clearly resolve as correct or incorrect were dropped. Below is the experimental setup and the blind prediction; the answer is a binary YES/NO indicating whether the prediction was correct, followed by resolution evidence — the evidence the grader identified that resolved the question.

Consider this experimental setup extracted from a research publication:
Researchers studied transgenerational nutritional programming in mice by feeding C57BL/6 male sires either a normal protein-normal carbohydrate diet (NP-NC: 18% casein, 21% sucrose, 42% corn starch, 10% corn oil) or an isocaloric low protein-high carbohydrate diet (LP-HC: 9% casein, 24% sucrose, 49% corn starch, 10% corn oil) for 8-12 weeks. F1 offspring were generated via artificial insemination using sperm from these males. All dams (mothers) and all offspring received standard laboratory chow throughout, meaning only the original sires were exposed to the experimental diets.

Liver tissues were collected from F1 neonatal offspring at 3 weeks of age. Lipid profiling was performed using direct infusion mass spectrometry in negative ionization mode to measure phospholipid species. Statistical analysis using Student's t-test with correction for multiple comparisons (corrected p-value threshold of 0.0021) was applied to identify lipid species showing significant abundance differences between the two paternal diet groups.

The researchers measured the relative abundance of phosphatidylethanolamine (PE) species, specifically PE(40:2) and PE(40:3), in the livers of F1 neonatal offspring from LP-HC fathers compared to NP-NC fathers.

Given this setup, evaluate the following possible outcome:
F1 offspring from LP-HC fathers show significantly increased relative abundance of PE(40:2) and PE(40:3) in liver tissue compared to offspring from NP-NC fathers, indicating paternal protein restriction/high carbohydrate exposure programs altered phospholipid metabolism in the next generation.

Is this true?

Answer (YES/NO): YES